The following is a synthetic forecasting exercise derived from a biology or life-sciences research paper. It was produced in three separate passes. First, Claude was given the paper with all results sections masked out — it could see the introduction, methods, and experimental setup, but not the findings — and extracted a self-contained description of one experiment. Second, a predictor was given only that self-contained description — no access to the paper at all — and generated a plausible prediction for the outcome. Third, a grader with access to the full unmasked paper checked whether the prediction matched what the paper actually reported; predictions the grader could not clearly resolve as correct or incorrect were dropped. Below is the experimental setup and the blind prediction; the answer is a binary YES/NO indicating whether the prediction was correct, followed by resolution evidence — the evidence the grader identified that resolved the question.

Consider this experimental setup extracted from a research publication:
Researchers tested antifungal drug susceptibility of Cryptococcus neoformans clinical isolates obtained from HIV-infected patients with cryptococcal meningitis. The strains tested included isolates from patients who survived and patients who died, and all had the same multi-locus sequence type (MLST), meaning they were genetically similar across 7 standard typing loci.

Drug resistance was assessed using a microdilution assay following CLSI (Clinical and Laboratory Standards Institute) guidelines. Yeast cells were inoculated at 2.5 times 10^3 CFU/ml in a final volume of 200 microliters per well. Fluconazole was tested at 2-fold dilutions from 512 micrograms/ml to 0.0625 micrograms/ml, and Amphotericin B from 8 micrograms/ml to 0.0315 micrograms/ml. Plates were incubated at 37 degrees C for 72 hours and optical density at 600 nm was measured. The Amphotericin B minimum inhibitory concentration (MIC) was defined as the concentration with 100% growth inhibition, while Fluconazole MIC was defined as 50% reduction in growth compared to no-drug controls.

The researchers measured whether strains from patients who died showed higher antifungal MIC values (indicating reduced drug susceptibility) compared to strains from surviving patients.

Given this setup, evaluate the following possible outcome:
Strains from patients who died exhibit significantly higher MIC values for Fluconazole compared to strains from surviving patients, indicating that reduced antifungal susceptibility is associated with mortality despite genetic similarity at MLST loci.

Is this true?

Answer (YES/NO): NO